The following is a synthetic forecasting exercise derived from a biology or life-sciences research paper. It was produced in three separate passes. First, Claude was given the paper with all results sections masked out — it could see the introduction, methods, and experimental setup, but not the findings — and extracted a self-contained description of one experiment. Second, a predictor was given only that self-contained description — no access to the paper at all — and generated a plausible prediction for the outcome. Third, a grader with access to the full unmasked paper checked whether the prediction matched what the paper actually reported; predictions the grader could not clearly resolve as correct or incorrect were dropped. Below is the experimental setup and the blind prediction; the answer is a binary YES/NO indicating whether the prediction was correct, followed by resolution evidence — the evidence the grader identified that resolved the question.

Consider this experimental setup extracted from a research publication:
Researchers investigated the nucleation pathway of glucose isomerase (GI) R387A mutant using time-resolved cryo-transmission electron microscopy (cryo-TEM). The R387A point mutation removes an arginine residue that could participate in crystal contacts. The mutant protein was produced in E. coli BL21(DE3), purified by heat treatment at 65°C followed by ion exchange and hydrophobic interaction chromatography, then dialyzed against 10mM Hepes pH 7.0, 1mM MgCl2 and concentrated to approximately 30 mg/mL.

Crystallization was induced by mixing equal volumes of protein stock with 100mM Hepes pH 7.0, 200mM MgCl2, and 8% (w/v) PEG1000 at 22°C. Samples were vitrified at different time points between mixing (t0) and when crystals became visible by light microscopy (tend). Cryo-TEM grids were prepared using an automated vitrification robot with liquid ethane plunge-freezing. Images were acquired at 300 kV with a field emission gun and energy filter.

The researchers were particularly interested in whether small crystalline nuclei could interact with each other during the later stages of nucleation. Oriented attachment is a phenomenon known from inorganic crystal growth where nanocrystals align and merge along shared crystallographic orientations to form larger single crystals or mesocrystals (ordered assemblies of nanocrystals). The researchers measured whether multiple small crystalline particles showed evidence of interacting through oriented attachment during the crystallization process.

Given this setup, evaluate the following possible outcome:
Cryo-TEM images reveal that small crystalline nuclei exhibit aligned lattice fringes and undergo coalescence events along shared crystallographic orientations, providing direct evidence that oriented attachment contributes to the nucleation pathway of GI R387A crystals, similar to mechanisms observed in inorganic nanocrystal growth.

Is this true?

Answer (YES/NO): YES